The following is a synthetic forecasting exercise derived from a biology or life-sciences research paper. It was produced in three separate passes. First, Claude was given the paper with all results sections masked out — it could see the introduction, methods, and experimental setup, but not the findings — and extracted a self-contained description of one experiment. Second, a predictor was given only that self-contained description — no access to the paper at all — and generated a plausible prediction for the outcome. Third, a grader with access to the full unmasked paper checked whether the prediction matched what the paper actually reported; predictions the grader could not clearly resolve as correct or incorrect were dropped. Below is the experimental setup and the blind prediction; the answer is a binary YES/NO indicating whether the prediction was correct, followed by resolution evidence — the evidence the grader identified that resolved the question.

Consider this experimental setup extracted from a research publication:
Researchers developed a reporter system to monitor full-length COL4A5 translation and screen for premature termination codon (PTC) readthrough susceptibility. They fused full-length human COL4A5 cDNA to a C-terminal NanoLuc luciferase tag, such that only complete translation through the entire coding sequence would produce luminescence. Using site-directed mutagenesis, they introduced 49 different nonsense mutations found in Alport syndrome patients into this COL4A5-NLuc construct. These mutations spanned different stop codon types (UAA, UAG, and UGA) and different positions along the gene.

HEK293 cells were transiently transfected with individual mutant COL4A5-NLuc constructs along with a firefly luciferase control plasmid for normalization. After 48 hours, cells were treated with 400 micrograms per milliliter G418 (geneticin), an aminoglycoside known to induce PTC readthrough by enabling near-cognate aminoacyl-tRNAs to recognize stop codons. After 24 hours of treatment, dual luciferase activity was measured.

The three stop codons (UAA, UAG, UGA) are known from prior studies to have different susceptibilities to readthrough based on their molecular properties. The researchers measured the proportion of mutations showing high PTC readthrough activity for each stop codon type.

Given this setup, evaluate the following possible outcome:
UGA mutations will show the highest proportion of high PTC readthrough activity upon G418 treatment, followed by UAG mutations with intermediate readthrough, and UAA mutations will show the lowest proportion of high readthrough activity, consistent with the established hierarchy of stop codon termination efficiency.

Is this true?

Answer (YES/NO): YES